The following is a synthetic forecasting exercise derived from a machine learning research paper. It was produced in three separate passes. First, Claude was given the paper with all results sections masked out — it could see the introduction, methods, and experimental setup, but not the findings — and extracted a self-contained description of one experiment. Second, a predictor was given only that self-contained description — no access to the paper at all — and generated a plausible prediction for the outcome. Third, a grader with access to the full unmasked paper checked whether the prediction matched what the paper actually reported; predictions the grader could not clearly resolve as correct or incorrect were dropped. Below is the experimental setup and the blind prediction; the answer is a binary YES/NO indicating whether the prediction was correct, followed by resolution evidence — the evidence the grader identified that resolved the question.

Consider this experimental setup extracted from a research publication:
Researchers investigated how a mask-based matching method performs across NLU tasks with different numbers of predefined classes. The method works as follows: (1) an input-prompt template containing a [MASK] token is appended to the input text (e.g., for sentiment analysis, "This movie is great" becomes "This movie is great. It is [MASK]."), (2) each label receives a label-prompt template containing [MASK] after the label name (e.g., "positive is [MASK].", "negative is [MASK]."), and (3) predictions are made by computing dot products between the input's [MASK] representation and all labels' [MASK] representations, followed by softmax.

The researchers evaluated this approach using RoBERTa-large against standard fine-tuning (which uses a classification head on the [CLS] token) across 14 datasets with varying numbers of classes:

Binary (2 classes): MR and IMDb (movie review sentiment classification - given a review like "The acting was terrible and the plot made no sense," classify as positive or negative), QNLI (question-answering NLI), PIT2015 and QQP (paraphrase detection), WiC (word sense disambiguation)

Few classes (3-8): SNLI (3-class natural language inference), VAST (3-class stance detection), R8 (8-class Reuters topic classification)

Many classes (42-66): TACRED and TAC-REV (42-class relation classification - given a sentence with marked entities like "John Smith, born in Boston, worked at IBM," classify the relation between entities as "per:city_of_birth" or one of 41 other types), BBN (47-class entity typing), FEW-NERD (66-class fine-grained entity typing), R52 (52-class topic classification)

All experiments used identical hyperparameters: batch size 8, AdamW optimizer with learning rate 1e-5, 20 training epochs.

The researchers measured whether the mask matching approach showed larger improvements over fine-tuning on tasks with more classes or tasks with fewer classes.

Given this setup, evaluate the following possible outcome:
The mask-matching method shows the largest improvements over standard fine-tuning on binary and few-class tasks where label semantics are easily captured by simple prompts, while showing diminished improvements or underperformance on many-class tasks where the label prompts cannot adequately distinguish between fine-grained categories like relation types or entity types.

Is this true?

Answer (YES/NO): NO